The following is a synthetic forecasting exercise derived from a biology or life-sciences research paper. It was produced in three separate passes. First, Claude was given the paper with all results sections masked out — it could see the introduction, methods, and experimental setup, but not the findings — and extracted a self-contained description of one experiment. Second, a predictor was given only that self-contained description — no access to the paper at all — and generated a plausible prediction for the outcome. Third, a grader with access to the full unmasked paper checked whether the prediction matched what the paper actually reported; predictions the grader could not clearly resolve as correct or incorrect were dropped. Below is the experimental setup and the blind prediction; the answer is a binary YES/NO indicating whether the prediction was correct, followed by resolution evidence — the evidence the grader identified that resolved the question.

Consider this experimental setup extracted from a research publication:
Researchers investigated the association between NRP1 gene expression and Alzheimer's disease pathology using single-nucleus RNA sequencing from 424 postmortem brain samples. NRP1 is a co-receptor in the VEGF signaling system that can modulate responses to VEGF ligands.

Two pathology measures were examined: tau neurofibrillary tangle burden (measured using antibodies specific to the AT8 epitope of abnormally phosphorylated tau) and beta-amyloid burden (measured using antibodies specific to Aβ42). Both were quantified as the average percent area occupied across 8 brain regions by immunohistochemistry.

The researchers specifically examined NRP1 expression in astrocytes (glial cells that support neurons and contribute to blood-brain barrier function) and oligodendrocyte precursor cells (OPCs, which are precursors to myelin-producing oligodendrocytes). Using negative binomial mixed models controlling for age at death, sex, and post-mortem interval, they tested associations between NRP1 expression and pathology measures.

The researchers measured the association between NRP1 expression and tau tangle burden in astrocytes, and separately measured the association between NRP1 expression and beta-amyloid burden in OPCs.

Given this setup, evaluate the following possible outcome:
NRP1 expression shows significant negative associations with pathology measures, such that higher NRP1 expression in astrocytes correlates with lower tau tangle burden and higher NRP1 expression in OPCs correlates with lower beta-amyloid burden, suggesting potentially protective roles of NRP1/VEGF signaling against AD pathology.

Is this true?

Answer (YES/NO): NO